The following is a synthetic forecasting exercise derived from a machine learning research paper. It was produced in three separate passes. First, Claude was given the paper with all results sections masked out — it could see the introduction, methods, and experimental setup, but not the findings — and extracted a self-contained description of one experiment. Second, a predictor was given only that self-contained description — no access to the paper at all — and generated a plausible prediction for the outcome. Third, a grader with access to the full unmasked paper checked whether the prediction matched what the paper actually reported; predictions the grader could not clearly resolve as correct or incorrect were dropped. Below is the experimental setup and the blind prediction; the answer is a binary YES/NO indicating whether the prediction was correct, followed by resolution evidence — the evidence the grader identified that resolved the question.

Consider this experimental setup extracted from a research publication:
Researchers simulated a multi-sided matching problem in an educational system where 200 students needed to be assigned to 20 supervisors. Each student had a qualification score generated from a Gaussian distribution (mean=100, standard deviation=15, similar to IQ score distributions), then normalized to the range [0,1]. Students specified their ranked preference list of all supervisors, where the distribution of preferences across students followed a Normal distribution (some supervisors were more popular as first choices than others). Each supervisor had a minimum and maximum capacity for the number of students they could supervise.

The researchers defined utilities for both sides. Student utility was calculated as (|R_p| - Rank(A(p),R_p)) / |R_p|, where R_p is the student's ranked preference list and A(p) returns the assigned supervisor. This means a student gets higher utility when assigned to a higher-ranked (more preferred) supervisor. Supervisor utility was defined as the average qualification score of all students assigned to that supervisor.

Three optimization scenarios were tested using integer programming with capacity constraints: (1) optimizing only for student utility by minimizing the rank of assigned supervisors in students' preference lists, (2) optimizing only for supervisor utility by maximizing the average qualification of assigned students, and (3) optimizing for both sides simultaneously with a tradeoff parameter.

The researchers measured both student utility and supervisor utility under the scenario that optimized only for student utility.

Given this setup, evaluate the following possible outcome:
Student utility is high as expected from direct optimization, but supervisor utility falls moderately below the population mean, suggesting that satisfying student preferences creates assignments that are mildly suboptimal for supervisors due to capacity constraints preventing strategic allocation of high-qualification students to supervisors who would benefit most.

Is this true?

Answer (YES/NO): NO